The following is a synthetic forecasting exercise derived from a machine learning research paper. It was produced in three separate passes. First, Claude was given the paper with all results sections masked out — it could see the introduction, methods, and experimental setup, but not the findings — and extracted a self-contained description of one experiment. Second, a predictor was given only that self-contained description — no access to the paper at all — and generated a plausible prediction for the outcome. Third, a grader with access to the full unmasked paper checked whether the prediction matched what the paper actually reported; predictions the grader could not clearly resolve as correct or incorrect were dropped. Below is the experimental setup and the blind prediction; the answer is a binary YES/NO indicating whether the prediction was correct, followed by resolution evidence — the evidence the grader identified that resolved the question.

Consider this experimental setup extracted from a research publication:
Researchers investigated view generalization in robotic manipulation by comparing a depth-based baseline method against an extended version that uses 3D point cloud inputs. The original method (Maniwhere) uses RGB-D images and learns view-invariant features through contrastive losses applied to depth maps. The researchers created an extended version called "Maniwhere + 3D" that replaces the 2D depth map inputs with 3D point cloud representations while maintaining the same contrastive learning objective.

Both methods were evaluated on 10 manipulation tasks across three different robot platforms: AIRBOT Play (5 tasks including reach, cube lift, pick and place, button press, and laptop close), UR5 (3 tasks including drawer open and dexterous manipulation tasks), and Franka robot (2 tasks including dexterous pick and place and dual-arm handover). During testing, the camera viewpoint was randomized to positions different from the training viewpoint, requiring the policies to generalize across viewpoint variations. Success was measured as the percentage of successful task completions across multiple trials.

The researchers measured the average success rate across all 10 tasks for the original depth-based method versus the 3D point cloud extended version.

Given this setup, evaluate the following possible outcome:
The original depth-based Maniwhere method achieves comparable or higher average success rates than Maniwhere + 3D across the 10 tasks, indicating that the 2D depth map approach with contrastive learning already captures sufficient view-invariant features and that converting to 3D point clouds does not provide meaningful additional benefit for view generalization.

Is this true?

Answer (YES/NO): NO